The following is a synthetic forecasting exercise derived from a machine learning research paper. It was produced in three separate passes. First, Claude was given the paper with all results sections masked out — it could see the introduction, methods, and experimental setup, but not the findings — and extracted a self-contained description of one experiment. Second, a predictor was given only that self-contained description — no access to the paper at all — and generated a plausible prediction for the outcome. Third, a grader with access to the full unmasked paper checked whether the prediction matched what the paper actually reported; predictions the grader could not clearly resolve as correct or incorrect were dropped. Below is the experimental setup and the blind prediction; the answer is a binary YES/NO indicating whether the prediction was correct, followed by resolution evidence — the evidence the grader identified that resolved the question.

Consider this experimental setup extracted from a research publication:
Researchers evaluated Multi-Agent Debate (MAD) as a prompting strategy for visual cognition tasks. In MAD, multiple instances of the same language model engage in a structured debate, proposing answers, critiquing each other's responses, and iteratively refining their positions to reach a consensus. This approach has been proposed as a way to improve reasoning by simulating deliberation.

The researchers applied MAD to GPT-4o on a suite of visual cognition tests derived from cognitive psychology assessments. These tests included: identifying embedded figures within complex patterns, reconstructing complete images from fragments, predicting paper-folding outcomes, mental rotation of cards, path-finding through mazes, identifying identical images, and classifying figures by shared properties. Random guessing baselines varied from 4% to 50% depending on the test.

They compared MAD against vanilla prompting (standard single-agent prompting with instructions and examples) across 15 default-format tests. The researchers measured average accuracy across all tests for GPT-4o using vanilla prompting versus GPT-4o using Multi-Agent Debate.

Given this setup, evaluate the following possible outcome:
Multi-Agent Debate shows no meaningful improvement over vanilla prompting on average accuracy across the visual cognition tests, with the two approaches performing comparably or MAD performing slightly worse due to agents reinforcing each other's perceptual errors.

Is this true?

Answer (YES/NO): NO